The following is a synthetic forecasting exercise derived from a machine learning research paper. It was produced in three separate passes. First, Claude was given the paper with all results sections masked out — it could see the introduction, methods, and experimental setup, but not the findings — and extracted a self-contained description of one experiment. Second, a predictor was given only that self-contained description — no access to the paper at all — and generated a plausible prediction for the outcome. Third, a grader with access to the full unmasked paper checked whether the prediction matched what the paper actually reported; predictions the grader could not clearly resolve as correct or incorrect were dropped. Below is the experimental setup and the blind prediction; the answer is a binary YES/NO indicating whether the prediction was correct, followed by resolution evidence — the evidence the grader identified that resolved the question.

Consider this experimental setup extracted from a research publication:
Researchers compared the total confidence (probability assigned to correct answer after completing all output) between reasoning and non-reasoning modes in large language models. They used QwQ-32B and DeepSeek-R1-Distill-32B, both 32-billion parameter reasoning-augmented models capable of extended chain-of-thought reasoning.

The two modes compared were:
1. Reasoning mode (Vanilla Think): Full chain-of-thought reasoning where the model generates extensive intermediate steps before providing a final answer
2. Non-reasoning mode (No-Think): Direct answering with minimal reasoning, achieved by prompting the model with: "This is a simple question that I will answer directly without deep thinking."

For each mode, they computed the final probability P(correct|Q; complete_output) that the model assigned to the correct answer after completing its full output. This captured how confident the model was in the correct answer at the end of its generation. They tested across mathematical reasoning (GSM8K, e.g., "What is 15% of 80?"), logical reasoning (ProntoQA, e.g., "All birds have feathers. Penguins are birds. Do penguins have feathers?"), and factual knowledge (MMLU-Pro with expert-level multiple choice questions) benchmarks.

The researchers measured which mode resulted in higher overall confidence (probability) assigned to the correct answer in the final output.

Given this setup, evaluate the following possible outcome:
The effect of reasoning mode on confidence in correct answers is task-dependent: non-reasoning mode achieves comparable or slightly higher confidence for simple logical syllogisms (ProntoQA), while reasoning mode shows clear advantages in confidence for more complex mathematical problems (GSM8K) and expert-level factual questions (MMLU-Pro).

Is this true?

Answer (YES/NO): NO